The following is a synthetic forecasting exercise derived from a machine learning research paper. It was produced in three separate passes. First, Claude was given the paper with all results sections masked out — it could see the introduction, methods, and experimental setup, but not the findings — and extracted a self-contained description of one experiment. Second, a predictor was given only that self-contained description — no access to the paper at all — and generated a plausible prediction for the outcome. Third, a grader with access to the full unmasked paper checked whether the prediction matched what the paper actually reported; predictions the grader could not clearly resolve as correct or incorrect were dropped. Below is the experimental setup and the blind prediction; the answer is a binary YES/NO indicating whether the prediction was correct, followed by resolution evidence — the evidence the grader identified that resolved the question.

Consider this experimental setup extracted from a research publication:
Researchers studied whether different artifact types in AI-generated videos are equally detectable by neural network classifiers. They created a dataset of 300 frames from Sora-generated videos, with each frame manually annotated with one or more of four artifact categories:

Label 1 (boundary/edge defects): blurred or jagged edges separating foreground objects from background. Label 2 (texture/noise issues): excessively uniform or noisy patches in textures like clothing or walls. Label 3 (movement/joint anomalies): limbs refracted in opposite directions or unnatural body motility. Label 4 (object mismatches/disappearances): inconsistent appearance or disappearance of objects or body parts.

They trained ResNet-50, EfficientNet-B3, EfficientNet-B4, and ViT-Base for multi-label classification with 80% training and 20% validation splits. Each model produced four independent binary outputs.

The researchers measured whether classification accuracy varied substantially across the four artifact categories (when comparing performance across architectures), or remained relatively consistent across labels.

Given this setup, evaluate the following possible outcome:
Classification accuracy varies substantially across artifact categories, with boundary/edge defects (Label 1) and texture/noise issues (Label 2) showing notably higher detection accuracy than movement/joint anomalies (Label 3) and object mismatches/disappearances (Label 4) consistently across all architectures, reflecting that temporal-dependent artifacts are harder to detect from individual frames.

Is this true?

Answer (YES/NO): NO